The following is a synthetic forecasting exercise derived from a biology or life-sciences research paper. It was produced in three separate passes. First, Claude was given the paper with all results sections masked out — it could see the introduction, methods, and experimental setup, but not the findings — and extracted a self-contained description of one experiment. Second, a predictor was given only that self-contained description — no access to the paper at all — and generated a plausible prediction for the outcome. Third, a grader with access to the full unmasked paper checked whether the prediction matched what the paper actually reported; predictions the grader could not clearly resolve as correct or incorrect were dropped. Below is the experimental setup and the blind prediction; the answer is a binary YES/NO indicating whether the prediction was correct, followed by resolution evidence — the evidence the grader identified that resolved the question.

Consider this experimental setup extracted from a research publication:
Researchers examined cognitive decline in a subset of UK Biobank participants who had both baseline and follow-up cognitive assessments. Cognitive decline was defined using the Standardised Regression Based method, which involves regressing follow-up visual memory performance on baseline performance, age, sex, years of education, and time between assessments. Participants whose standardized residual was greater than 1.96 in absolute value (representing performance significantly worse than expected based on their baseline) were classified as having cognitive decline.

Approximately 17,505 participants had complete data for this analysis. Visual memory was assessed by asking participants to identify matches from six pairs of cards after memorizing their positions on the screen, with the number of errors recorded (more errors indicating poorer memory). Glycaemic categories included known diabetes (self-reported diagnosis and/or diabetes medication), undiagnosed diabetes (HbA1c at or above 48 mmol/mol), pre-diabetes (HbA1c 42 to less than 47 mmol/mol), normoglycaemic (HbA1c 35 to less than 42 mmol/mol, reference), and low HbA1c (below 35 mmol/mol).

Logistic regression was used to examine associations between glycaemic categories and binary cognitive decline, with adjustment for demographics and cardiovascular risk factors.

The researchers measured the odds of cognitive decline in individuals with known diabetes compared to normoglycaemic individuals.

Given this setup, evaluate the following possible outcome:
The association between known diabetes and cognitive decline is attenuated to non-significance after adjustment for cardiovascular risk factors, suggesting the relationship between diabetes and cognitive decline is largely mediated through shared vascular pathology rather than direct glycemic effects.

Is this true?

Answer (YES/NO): NO